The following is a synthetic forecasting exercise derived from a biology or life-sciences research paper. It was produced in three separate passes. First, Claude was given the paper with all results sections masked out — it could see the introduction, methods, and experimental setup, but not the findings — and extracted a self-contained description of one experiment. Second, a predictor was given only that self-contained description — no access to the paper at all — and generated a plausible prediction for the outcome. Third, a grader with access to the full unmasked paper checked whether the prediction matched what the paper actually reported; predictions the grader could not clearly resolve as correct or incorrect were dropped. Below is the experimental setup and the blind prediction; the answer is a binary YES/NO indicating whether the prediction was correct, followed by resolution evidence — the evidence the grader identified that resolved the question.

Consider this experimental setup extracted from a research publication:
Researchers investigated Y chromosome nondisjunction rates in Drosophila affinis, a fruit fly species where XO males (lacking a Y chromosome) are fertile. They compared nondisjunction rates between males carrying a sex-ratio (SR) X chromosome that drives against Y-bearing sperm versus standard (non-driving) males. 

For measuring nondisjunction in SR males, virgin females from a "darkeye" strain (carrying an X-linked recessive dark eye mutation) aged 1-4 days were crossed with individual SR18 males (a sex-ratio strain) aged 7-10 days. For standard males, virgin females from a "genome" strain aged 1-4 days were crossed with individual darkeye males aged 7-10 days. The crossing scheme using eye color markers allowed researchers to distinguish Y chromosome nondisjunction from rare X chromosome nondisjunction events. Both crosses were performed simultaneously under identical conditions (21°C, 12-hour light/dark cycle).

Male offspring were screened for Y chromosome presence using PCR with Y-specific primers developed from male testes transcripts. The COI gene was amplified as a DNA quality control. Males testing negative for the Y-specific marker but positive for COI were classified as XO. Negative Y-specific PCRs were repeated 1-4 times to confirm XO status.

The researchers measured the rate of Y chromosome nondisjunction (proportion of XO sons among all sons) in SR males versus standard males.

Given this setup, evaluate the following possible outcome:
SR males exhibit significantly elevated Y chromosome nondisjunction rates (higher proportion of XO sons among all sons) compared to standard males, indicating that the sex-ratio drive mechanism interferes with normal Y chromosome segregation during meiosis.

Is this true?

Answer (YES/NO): YES